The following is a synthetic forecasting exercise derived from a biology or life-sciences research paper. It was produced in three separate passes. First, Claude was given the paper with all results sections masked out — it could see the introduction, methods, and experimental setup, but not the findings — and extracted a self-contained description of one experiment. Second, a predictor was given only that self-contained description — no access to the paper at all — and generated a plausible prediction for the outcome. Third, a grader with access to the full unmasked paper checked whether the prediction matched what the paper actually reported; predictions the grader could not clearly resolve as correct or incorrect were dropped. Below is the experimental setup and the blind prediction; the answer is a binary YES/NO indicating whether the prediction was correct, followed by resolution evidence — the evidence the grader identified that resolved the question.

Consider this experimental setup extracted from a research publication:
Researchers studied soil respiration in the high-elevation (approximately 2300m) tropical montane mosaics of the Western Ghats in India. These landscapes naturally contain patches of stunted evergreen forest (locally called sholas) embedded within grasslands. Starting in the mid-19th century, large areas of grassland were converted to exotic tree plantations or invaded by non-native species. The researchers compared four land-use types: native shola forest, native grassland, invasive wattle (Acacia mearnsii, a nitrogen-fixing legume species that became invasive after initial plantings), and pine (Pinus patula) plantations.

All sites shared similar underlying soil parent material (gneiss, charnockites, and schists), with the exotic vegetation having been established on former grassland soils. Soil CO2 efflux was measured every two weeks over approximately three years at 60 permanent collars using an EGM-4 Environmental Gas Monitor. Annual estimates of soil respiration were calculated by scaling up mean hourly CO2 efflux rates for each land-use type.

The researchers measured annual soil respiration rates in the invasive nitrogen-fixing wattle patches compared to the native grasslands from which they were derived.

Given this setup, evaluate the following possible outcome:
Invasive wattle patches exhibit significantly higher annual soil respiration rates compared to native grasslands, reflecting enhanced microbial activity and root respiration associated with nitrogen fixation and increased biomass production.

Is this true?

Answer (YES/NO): NO